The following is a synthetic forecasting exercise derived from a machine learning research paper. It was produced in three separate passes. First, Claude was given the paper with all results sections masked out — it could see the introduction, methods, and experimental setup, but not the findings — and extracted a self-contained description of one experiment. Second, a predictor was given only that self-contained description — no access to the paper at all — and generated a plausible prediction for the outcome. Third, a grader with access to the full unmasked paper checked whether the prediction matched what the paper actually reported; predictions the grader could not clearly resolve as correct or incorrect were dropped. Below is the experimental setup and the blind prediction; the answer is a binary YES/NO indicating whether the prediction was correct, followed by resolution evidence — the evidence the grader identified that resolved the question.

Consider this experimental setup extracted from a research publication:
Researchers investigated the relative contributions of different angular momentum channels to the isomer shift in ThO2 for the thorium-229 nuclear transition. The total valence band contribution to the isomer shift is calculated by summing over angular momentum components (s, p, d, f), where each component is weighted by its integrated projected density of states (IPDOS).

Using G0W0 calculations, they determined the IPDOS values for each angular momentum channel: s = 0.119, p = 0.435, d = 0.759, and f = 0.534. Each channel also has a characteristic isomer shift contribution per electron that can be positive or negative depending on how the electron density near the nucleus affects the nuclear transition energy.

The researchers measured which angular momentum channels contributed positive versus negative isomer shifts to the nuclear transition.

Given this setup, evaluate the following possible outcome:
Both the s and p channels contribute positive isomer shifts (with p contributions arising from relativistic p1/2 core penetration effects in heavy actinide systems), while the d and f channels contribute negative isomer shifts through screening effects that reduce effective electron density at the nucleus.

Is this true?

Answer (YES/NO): NO